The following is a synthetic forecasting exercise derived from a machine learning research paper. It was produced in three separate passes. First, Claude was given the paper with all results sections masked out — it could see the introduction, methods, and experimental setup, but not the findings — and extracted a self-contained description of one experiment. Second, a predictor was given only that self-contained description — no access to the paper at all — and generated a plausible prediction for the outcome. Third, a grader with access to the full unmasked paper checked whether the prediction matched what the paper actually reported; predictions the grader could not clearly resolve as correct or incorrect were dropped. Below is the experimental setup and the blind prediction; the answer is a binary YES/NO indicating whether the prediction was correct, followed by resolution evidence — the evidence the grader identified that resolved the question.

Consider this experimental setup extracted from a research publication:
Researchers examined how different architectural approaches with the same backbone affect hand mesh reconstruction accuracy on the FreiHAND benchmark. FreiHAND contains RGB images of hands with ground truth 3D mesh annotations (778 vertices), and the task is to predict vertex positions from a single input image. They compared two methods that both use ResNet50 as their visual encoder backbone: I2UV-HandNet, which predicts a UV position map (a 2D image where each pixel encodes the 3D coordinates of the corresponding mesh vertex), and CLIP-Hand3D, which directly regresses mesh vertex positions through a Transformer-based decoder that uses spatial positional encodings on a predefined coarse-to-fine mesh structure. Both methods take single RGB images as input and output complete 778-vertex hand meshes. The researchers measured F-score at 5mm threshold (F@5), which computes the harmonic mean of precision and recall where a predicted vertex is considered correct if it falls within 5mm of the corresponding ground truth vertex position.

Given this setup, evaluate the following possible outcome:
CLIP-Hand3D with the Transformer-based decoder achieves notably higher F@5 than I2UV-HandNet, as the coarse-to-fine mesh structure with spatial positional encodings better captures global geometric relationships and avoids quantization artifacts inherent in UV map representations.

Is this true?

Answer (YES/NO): YES